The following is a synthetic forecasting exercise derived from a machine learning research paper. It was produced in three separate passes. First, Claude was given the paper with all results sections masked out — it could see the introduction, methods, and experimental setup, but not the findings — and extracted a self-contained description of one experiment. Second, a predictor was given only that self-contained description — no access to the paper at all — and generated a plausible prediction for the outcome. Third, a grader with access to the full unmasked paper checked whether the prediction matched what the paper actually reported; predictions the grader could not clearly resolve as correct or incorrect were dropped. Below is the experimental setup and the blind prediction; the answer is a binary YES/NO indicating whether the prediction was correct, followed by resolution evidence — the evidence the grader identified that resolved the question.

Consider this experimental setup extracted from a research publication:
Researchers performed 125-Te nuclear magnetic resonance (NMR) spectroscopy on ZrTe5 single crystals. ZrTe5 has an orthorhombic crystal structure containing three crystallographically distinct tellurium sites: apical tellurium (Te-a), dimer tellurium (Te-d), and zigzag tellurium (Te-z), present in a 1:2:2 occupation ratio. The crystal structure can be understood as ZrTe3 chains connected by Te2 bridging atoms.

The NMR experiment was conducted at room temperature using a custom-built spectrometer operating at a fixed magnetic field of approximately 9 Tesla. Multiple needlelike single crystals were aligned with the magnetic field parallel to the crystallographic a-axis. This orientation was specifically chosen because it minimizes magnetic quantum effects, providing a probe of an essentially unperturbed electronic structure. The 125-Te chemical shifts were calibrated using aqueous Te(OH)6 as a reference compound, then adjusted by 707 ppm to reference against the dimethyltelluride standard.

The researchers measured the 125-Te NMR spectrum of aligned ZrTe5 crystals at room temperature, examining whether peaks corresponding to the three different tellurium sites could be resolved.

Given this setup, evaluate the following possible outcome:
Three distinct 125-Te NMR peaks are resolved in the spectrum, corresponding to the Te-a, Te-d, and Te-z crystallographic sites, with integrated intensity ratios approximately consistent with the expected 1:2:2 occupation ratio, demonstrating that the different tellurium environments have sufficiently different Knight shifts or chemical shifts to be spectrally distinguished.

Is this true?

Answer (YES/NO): NO